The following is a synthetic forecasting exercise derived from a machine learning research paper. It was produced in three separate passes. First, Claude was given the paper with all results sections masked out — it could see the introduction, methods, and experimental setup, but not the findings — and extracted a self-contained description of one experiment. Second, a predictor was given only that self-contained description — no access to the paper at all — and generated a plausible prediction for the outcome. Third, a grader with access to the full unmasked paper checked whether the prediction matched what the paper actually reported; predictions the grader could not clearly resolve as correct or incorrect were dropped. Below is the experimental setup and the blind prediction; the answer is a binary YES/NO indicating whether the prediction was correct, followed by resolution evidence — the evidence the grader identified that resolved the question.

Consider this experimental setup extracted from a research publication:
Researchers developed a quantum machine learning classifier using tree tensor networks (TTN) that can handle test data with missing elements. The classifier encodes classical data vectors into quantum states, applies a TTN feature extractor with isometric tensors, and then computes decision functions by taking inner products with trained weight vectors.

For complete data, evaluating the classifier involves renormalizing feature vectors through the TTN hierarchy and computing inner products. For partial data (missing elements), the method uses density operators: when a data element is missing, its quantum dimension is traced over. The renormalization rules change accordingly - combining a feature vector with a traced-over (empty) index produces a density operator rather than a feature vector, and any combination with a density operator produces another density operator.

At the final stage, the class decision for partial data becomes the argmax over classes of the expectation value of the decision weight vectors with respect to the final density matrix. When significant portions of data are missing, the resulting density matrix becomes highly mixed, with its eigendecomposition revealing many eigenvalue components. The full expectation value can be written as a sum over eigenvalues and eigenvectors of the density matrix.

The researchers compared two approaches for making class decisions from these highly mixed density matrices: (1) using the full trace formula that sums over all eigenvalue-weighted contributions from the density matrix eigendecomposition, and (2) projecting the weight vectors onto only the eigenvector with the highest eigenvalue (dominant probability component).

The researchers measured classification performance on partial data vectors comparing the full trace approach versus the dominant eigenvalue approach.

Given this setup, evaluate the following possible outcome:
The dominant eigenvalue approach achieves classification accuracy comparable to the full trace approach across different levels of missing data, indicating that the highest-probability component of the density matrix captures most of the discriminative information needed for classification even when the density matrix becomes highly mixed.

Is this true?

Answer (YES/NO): NO